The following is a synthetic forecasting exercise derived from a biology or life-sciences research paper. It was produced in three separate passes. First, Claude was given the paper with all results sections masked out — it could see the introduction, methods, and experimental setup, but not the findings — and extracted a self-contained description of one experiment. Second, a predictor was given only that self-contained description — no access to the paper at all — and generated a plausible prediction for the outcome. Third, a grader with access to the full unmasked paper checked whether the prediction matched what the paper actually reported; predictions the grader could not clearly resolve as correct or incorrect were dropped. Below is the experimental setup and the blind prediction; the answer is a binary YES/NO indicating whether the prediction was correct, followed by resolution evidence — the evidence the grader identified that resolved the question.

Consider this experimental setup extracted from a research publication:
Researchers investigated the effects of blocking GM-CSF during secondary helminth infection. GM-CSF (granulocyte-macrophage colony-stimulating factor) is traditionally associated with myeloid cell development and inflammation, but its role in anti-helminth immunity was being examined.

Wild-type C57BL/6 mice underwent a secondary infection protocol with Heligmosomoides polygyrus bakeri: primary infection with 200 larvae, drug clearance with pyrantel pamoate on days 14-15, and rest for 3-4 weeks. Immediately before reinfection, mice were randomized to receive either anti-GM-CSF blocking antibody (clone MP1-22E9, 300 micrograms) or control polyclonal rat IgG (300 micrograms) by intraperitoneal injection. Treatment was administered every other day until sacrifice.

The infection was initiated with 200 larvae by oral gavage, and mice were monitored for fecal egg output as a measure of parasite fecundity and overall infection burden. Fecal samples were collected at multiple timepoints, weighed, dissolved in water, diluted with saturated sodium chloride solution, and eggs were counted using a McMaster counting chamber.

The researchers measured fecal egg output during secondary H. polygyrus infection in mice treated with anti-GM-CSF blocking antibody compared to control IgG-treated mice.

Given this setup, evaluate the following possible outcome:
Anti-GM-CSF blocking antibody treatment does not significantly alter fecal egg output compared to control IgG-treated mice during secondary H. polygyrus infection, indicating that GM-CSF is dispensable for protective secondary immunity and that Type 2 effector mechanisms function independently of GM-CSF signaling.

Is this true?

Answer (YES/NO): YES